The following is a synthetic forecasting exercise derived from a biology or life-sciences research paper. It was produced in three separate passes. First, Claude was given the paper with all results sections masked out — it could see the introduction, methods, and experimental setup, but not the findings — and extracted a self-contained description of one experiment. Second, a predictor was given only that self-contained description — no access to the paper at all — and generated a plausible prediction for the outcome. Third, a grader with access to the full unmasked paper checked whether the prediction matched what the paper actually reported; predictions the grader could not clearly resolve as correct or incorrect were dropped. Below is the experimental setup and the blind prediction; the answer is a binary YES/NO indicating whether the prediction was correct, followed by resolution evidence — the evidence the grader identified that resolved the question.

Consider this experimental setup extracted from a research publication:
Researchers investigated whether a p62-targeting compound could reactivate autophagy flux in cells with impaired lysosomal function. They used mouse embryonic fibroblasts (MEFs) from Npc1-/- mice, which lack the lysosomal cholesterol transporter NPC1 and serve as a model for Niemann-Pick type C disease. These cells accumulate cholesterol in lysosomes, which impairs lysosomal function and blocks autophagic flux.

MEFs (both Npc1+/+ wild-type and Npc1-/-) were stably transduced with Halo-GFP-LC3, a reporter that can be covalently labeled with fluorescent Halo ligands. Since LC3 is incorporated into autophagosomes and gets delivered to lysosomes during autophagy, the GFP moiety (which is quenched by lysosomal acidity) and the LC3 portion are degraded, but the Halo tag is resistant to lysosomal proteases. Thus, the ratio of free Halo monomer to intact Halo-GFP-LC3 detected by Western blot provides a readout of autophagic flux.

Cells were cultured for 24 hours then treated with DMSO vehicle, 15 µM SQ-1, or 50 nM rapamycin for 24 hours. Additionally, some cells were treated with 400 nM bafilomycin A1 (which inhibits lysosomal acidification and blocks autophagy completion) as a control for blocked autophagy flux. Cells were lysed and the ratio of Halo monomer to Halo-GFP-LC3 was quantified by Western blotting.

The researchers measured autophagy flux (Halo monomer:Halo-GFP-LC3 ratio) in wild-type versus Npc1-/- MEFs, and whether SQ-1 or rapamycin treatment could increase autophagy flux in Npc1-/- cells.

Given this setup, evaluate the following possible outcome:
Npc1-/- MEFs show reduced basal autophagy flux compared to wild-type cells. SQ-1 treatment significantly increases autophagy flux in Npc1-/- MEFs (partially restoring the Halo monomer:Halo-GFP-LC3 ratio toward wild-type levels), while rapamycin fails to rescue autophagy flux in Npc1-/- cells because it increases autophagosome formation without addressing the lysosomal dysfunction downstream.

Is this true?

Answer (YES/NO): NO